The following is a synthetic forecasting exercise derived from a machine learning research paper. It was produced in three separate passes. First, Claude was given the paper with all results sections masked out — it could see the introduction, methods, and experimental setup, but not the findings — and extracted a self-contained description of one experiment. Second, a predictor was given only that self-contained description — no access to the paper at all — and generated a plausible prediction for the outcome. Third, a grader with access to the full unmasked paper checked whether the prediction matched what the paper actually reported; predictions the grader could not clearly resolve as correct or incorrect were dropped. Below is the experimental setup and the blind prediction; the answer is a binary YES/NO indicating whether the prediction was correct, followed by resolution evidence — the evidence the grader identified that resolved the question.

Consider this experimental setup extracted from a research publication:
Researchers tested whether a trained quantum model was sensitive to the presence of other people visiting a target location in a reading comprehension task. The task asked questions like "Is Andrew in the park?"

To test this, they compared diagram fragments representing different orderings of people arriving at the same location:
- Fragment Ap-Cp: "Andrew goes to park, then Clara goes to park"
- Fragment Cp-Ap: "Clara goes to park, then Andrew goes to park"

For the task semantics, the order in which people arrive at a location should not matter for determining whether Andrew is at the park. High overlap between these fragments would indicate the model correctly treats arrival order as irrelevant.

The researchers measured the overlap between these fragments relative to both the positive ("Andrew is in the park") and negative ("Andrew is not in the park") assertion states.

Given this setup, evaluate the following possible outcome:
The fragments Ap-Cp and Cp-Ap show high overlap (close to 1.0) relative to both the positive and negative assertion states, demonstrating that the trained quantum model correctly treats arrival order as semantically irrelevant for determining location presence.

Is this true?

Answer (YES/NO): NO